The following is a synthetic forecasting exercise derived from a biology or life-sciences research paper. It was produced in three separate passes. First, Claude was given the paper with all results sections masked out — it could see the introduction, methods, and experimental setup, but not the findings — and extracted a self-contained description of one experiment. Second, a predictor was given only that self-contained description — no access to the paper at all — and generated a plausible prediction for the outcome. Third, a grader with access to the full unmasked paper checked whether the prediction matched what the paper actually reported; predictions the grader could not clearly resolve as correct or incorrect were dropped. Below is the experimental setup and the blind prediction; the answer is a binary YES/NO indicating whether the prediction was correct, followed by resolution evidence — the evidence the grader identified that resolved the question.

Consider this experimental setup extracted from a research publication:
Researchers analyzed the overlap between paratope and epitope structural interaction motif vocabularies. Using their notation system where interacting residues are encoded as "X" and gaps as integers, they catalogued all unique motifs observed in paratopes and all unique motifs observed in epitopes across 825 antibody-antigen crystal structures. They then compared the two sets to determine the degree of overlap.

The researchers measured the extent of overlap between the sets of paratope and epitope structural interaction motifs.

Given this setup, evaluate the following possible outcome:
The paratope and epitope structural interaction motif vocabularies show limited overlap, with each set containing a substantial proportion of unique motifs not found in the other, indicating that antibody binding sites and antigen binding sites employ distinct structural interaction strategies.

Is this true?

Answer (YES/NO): YES